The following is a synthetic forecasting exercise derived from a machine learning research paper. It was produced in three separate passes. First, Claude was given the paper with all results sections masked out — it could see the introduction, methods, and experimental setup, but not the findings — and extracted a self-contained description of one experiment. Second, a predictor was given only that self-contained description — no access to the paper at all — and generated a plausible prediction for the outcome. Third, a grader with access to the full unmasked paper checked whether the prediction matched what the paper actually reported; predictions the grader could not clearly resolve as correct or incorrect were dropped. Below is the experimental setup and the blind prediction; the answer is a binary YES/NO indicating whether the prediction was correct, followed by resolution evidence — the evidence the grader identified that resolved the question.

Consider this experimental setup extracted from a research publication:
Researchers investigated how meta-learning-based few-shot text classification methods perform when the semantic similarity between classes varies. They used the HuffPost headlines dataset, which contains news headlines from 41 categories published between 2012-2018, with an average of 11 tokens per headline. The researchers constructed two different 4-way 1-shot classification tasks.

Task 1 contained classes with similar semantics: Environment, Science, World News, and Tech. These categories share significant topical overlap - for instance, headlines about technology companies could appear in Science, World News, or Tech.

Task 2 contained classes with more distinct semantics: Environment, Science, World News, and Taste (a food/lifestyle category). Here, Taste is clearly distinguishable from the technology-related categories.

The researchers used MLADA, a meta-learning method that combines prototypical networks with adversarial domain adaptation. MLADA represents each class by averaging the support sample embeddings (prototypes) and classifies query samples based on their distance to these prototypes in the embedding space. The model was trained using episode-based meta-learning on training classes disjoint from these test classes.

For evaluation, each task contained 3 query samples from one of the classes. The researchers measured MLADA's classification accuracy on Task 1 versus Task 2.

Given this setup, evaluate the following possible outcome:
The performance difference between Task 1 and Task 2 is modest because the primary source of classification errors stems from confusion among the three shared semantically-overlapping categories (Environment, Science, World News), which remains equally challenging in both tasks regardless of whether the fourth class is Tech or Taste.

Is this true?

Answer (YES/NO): NO